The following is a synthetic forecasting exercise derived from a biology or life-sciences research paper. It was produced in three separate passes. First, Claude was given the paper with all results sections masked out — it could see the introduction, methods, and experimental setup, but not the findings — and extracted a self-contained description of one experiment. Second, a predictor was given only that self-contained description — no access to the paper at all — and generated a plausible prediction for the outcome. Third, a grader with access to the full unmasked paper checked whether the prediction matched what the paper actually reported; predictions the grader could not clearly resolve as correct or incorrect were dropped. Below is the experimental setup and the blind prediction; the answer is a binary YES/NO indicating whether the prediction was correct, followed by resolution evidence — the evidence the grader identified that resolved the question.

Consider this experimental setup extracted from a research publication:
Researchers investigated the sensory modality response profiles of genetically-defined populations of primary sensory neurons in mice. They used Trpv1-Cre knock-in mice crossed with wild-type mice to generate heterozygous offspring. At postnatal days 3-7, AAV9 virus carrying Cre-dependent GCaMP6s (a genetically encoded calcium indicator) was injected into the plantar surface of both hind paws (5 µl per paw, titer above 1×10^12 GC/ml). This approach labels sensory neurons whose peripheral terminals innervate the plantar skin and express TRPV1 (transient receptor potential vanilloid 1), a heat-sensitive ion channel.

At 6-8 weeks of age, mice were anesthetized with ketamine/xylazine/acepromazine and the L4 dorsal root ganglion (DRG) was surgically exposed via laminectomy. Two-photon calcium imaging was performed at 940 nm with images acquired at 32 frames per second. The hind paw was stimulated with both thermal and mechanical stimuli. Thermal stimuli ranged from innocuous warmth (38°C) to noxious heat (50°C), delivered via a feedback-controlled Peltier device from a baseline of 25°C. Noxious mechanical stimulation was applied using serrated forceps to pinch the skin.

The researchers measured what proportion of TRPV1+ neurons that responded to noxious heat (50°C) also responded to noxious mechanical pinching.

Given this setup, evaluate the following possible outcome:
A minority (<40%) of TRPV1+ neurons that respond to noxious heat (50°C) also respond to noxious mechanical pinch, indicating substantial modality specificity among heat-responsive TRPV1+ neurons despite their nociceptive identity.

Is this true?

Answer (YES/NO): NO